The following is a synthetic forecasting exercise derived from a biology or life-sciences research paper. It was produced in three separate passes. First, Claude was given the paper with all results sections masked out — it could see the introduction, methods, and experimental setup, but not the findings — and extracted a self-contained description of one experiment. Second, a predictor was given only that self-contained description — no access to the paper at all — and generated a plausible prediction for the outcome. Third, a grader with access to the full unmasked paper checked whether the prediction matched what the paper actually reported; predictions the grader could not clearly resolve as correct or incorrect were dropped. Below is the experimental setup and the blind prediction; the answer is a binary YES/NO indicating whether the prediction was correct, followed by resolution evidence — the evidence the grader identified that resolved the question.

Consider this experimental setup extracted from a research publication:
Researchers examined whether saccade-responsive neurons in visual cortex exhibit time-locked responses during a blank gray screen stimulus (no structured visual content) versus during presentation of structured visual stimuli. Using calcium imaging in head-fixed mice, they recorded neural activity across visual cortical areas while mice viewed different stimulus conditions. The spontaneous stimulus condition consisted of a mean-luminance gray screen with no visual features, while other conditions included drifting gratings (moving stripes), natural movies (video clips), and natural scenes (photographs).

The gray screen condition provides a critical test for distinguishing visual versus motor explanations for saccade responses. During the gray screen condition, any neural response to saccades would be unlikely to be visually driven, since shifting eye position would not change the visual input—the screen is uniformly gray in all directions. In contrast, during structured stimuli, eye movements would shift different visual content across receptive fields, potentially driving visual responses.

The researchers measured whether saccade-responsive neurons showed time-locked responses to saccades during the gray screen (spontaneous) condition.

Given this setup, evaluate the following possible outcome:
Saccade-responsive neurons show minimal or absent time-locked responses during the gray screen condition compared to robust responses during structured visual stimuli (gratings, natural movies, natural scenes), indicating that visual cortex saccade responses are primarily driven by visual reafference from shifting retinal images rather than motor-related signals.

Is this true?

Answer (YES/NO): NO